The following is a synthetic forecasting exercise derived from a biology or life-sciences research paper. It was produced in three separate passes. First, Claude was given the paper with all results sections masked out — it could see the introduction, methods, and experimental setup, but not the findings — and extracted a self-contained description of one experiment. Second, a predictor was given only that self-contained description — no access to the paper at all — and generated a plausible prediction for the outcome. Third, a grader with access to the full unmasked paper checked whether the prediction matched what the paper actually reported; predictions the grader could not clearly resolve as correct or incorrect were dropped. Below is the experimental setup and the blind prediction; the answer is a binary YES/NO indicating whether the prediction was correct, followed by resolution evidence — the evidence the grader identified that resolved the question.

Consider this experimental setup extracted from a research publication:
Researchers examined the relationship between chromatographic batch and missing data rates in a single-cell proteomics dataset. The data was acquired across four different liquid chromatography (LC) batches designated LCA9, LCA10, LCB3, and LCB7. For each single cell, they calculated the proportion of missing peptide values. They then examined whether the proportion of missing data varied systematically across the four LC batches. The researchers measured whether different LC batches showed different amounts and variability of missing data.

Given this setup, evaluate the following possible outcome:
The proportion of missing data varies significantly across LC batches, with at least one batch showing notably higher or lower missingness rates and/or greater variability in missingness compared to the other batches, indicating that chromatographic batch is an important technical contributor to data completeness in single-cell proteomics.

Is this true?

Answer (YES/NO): YES